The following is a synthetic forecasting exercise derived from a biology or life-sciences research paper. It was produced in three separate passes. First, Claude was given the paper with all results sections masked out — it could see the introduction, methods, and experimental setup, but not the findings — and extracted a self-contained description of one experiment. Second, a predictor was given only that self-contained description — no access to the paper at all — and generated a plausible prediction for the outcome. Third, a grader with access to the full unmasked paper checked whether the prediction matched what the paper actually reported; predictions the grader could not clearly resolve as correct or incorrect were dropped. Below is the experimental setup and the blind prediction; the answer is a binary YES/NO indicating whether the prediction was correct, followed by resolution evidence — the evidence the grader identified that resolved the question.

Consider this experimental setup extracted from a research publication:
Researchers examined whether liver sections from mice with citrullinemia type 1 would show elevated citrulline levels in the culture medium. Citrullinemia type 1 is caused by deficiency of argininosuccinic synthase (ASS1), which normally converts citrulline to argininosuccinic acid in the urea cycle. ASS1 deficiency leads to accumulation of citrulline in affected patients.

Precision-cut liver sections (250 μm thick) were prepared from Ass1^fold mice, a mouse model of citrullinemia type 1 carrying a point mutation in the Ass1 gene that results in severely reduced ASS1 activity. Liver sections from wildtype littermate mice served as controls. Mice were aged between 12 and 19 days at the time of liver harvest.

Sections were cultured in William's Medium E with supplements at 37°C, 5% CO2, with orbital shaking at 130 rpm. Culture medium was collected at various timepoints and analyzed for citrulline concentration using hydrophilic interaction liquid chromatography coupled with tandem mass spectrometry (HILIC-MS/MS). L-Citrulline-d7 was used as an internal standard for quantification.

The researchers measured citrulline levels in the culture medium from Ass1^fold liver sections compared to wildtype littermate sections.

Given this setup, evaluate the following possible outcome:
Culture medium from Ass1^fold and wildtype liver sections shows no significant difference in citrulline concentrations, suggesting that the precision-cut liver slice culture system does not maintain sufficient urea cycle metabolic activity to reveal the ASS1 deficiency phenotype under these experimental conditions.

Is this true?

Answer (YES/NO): NO